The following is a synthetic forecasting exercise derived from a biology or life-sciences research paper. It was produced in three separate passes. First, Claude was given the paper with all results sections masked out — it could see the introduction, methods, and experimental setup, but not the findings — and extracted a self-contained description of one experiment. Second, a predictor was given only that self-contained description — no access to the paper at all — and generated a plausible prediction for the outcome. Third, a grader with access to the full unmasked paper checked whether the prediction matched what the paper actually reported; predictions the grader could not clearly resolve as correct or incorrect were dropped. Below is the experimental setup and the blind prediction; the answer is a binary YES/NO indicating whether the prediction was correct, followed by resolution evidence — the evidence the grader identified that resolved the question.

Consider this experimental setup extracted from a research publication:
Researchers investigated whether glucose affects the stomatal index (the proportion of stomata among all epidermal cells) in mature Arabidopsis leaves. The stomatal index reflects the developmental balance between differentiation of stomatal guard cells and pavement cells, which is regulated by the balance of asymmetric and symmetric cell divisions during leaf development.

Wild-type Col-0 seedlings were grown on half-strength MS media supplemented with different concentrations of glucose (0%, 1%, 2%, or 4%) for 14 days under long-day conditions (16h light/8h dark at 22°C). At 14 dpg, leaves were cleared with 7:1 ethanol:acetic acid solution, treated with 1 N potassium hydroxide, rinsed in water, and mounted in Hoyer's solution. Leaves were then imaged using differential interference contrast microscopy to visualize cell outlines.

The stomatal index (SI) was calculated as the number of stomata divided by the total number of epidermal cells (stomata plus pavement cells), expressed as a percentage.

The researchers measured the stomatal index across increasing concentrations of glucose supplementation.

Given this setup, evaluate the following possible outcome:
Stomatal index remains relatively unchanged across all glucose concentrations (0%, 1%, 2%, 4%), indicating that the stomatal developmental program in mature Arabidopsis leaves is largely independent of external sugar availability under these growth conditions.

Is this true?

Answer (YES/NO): NO